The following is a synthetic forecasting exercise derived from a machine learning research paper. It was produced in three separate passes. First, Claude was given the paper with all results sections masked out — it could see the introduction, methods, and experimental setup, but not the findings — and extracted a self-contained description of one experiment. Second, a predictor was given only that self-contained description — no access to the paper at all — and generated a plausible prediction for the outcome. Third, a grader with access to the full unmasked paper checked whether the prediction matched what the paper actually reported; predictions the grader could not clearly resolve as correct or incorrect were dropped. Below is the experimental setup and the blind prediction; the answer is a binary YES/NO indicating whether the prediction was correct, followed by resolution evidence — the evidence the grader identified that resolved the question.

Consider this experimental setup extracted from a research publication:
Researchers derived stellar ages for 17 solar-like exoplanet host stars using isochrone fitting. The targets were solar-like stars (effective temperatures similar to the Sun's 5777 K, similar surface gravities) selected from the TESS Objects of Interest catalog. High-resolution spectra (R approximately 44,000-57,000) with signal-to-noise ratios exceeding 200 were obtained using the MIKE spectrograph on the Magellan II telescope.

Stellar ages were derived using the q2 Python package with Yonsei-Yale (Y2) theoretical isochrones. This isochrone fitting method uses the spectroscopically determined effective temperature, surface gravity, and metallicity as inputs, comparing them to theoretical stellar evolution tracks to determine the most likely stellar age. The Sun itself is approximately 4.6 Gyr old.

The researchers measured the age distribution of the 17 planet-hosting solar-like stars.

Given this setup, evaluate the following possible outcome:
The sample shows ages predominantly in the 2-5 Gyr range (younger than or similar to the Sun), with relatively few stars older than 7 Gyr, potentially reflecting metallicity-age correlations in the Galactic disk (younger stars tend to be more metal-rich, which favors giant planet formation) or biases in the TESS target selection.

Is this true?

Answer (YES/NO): NO